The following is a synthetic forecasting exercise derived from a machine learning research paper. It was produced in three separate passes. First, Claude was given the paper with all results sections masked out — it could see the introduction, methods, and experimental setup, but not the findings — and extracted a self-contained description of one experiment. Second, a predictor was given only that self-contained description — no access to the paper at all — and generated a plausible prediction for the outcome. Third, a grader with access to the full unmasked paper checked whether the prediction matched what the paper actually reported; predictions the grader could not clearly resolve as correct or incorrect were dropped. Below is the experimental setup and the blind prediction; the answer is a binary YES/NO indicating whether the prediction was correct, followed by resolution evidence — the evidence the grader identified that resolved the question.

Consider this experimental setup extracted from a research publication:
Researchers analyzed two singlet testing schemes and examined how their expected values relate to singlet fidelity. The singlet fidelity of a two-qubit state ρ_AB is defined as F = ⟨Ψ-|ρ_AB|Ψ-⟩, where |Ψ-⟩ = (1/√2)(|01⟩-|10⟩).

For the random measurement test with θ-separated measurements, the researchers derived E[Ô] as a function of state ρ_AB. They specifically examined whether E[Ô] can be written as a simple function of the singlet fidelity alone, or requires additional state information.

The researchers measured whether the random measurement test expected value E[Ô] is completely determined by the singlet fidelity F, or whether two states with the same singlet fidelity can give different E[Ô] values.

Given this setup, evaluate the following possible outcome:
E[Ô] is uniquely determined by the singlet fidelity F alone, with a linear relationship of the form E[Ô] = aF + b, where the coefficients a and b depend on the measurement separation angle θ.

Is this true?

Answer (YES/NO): YES